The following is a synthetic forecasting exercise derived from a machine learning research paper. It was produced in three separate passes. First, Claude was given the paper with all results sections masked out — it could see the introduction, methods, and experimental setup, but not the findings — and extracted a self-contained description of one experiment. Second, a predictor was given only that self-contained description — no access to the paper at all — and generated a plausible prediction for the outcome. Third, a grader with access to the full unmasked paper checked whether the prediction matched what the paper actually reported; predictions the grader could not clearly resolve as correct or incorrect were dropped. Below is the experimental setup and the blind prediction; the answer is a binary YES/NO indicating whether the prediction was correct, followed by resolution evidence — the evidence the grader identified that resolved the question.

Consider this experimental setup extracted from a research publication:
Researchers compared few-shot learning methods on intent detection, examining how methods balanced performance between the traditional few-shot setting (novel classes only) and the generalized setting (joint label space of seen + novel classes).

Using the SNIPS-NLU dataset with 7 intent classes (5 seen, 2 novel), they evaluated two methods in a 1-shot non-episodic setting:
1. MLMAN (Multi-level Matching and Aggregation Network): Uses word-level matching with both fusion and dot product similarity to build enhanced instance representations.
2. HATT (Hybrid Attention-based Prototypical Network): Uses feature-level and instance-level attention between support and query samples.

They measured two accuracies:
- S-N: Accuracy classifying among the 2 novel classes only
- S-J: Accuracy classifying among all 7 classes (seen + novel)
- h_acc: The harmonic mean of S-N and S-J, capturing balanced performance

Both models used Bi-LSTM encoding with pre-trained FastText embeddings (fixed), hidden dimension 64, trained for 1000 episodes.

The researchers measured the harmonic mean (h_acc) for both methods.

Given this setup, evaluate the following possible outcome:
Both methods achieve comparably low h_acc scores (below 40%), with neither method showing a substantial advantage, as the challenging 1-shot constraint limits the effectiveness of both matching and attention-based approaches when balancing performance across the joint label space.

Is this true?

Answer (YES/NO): NO